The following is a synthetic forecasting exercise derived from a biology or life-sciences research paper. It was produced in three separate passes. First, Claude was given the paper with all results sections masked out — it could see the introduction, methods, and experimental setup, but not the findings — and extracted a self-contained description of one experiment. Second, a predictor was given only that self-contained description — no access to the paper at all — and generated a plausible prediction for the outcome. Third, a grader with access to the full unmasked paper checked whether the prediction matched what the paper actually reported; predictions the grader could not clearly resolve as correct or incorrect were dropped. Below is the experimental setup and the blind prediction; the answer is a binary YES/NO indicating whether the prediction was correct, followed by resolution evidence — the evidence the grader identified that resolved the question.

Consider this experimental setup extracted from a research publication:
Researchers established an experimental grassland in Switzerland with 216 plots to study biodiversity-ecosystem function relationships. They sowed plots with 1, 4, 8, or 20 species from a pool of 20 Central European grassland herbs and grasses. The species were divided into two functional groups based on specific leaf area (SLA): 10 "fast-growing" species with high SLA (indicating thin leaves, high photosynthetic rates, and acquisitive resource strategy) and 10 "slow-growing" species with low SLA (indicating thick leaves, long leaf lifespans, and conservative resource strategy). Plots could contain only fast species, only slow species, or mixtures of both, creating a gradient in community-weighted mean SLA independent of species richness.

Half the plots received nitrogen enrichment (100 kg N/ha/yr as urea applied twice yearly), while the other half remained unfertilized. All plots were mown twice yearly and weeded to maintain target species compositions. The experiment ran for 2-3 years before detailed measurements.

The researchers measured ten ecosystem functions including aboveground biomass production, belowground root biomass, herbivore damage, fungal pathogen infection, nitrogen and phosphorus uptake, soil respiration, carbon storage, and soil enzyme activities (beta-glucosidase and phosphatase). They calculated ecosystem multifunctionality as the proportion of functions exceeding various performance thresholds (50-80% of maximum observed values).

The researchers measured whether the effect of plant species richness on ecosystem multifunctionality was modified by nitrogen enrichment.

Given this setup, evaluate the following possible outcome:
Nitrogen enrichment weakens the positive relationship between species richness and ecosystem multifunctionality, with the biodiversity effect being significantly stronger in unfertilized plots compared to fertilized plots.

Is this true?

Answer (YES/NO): NO